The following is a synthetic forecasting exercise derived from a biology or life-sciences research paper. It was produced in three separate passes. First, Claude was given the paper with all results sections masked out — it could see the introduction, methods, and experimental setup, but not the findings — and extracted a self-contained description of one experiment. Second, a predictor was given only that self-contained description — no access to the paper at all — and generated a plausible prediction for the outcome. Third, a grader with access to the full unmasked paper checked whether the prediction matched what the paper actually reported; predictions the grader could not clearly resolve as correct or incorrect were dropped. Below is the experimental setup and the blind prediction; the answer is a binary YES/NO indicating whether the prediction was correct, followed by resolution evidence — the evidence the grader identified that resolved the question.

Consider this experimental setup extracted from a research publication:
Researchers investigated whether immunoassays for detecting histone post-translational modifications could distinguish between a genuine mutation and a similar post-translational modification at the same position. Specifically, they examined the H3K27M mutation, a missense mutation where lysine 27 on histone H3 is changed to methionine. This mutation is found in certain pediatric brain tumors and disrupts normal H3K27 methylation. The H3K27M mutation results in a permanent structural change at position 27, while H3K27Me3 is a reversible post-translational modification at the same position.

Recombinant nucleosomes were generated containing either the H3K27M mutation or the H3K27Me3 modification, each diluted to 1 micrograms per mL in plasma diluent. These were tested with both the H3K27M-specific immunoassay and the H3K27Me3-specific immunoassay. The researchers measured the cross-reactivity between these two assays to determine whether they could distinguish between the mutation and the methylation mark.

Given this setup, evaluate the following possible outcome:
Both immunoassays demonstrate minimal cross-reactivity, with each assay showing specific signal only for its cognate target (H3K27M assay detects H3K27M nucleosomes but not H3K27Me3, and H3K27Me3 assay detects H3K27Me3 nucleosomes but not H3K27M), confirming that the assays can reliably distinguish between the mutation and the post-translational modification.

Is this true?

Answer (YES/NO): YES